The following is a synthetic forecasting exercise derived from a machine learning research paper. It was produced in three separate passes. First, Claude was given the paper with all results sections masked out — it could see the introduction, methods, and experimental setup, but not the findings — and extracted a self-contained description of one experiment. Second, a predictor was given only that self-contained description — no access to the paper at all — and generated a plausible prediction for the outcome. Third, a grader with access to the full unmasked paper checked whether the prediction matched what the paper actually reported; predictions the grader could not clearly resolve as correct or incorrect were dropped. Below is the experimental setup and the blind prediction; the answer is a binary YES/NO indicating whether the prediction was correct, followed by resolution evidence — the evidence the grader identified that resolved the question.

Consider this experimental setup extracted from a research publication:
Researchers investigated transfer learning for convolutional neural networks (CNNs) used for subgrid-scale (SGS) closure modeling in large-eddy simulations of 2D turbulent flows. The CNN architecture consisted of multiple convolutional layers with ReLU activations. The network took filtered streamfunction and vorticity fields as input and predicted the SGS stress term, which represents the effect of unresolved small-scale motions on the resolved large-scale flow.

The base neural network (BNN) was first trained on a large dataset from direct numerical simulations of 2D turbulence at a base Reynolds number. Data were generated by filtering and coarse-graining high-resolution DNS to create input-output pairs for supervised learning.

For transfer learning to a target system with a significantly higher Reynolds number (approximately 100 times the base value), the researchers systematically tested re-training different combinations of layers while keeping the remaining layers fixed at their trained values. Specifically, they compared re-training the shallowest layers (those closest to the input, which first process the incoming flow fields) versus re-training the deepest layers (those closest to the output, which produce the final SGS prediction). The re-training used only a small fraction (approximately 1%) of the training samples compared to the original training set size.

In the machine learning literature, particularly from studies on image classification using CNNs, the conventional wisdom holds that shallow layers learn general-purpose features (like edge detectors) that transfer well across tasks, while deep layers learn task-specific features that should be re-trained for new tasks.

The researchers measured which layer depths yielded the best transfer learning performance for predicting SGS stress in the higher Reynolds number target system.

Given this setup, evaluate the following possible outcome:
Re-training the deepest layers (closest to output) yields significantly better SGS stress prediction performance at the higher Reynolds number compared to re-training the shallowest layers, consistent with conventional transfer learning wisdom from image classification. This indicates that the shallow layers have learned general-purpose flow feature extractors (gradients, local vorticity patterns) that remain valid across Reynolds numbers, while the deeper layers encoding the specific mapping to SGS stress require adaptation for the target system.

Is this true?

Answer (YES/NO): NO